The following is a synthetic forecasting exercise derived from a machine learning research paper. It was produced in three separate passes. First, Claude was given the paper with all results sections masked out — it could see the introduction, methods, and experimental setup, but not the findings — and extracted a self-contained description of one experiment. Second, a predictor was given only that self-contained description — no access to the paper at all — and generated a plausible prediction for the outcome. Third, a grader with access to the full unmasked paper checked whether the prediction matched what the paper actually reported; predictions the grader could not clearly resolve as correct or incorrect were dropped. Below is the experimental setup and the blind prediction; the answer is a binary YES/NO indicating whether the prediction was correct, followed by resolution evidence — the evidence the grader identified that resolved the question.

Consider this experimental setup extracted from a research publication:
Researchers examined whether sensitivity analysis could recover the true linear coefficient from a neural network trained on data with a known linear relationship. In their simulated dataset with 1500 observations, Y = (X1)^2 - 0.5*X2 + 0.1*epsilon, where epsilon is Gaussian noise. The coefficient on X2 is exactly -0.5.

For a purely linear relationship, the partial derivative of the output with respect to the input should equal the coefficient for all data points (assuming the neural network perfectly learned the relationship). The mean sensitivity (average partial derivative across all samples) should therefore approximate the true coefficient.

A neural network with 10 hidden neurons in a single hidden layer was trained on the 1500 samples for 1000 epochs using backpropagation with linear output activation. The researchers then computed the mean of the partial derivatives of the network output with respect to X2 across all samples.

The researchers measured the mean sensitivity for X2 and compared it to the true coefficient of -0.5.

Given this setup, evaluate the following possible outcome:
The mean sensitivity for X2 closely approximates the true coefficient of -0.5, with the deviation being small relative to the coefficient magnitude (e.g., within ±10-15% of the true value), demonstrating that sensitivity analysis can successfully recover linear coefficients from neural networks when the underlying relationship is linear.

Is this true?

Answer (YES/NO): YES